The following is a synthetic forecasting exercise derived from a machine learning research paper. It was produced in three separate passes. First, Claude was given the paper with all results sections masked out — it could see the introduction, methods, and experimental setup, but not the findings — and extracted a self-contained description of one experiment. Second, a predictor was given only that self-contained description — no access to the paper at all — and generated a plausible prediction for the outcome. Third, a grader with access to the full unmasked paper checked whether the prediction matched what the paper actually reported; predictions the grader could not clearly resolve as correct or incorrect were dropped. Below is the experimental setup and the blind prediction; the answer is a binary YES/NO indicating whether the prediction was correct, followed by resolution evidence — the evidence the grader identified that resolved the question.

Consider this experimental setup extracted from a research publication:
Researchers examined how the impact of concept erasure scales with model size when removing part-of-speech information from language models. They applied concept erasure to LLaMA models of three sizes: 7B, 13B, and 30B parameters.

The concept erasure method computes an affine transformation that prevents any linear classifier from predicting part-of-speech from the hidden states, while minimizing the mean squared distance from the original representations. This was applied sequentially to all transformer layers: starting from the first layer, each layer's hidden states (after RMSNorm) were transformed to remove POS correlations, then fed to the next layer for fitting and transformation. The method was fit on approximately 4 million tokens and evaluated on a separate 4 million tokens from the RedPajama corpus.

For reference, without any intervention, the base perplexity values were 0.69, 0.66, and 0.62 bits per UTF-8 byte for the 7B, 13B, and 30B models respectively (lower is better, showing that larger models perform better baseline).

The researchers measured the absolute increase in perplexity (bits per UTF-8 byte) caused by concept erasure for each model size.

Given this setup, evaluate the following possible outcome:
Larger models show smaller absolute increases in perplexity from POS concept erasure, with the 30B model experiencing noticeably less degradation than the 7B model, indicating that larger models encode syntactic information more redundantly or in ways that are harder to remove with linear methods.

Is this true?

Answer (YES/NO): NO